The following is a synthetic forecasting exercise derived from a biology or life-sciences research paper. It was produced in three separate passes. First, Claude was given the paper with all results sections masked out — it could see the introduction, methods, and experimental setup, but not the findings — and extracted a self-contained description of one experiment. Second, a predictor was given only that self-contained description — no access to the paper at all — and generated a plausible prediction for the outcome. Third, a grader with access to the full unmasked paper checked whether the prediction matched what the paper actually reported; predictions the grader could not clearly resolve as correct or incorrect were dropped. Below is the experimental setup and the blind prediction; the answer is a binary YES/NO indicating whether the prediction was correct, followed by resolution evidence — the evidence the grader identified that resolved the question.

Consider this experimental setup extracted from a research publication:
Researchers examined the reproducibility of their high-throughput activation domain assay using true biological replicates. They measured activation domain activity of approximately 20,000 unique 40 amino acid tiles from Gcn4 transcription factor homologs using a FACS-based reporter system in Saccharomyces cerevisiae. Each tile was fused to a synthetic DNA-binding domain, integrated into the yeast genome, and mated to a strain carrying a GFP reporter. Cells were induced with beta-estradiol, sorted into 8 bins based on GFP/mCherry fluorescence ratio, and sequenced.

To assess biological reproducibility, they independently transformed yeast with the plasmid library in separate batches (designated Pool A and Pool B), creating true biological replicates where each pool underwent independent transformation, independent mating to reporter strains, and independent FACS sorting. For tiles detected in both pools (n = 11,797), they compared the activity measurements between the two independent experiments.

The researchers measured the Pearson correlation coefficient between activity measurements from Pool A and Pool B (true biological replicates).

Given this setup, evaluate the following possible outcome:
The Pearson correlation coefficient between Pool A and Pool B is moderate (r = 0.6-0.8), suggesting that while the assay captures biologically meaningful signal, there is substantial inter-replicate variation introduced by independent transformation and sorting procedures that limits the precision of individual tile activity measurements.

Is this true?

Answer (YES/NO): NO